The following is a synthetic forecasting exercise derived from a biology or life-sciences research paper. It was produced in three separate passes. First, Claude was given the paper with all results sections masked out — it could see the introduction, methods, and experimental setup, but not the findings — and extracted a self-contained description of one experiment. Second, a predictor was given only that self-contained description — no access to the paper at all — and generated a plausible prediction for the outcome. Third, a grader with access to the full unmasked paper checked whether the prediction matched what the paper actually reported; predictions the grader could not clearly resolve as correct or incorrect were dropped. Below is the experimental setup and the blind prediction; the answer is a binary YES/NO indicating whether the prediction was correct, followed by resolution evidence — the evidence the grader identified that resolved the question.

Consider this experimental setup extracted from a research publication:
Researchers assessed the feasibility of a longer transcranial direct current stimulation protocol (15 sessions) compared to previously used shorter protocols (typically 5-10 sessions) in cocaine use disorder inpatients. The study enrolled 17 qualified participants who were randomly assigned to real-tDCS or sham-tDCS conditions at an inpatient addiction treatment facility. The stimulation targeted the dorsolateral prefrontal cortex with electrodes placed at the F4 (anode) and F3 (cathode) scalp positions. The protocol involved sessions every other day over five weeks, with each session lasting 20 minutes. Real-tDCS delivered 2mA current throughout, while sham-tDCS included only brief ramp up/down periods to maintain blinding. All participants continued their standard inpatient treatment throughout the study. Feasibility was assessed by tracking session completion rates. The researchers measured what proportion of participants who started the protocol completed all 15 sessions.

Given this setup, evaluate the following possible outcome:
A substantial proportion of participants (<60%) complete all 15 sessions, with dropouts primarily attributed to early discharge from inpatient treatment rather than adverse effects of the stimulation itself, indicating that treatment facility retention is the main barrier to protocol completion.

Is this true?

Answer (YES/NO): NO